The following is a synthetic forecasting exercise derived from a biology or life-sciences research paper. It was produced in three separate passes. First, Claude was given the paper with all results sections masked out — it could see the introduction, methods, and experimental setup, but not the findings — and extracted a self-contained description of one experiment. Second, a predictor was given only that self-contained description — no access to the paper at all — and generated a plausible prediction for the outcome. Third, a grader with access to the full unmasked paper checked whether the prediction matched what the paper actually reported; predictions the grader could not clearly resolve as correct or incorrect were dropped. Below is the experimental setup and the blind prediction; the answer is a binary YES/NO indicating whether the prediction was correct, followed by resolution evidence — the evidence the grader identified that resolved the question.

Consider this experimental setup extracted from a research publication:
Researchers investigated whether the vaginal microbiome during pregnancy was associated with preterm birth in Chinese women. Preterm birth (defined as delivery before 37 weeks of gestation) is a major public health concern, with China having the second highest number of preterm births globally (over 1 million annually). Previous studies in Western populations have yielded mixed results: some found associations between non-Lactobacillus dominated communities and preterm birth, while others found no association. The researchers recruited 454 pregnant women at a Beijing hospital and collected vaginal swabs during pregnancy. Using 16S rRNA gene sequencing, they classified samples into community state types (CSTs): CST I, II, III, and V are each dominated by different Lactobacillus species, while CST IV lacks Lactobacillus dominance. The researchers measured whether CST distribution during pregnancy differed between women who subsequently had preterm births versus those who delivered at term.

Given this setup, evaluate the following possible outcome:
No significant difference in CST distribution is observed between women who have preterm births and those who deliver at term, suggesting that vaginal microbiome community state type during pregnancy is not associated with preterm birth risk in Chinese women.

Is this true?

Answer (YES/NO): YES